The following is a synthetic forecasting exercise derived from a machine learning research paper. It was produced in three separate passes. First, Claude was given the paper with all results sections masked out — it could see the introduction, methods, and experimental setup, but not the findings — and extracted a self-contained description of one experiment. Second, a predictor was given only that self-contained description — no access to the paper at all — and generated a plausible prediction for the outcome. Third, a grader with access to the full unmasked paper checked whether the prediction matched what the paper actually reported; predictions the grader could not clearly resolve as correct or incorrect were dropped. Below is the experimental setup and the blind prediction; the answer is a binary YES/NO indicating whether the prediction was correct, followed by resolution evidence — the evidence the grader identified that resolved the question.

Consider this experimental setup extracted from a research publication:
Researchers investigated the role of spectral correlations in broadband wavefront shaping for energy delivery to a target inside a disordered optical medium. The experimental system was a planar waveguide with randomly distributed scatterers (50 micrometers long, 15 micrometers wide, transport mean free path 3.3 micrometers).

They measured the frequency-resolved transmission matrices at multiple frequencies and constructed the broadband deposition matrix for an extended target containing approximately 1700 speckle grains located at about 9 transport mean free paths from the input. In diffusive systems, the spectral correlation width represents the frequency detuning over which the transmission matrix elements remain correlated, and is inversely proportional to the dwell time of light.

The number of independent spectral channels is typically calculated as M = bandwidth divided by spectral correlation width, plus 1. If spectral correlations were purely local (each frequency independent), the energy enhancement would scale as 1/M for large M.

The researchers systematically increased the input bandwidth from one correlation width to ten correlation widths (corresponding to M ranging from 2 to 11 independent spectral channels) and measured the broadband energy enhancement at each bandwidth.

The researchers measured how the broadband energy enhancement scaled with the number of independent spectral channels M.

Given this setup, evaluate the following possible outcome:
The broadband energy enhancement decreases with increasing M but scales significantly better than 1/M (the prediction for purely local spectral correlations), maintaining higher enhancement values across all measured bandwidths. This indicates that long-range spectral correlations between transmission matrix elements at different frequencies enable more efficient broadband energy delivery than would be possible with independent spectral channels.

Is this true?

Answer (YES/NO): YES